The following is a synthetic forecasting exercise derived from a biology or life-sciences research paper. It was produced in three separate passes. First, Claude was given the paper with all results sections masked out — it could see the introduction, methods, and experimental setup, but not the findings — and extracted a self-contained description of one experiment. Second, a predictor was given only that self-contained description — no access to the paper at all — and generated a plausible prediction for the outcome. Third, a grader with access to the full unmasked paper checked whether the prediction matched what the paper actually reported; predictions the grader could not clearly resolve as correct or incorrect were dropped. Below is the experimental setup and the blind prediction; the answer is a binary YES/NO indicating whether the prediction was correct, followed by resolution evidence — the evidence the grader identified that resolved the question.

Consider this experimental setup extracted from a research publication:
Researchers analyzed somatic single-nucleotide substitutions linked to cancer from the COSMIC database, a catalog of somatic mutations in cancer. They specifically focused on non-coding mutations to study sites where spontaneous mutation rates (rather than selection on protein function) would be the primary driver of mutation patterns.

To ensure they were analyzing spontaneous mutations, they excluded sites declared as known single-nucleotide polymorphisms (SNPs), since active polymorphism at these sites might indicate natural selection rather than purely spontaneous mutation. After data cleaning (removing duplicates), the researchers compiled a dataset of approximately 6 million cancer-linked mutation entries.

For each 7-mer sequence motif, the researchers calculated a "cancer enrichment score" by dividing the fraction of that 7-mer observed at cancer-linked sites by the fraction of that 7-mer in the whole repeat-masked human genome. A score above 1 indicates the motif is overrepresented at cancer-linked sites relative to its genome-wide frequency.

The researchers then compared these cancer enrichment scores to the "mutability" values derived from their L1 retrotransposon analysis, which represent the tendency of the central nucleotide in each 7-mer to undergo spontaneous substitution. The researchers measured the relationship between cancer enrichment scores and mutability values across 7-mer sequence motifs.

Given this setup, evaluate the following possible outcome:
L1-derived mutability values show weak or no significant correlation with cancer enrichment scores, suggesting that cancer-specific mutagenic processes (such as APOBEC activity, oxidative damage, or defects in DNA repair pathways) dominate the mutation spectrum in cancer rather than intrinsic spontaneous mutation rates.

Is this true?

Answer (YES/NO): NO